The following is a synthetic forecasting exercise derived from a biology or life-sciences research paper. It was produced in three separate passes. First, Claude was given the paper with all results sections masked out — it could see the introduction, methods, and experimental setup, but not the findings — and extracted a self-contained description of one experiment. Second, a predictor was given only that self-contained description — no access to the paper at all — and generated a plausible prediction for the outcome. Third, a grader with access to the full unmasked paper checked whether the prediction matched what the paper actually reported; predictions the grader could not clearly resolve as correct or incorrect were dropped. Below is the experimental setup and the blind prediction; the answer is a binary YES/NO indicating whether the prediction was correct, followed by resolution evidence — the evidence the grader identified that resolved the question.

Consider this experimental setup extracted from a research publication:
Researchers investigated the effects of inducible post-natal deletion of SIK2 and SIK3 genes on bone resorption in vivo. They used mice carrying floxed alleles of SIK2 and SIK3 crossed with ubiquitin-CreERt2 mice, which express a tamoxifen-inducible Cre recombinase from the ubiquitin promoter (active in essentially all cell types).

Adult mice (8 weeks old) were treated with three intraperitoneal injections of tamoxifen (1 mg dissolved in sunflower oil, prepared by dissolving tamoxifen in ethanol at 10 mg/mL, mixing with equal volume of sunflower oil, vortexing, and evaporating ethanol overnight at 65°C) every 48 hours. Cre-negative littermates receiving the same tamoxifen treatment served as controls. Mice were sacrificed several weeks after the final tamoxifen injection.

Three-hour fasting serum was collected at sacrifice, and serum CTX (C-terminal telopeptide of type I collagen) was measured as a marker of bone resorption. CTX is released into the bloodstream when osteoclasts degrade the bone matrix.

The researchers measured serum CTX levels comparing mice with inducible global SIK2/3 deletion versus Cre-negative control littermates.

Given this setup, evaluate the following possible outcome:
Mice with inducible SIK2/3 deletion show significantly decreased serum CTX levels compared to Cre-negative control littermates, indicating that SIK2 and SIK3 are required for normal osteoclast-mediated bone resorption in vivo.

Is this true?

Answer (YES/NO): NO